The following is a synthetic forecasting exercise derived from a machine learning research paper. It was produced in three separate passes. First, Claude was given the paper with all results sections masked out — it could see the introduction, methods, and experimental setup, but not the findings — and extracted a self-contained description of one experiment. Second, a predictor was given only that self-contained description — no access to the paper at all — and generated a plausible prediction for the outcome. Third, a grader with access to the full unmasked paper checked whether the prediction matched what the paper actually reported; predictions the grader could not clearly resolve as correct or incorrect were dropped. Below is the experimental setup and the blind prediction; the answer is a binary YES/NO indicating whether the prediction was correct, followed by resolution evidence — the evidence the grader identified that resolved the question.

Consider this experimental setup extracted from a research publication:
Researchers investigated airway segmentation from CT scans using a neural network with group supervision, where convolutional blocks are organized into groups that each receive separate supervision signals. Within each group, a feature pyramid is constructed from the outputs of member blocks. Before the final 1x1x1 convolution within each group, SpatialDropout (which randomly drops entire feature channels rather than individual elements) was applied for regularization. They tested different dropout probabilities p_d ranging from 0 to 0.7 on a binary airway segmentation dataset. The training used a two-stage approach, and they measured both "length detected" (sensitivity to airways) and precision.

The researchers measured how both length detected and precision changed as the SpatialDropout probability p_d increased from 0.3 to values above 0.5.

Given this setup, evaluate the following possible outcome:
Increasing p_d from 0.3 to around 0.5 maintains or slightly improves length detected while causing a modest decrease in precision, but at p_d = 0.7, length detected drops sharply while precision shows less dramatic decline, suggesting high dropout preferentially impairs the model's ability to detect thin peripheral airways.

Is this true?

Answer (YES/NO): NO